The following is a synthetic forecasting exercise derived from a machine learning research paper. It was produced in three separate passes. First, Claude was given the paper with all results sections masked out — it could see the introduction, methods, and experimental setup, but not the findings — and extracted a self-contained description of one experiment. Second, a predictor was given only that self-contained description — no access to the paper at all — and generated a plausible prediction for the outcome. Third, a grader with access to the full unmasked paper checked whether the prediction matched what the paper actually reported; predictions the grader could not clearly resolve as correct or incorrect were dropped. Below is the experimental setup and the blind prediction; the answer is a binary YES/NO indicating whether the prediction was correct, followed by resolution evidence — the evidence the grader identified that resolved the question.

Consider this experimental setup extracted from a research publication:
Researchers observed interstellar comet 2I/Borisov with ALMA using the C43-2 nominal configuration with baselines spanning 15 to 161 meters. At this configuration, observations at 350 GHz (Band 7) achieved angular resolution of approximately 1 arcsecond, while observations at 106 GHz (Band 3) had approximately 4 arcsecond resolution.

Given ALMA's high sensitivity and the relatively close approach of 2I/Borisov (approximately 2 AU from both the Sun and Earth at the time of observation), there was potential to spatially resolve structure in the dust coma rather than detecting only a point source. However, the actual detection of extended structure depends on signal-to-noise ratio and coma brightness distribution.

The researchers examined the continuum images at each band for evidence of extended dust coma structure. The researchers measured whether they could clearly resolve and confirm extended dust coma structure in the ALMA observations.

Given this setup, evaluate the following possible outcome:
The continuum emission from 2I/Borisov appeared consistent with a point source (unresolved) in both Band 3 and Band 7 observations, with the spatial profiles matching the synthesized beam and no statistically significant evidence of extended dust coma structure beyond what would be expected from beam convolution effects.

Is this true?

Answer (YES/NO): NO